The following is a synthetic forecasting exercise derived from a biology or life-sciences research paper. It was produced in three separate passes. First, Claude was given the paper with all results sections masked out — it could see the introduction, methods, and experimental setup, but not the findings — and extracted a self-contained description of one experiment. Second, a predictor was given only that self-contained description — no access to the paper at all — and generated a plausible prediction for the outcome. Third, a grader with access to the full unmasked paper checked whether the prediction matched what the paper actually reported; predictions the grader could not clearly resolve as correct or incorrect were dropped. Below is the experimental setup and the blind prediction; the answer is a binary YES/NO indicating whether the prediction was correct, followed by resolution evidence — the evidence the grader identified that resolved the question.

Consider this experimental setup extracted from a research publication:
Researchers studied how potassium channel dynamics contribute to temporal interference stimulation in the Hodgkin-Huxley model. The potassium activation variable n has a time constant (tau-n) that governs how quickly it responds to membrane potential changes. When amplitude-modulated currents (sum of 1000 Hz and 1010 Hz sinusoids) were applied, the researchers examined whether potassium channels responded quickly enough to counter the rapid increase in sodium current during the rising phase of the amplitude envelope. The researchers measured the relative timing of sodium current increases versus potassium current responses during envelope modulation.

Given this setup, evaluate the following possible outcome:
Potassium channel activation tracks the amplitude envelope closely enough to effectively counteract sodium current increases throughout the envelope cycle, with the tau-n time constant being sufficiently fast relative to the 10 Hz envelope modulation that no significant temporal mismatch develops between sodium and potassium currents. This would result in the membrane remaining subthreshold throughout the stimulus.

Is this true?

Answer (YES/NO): NO